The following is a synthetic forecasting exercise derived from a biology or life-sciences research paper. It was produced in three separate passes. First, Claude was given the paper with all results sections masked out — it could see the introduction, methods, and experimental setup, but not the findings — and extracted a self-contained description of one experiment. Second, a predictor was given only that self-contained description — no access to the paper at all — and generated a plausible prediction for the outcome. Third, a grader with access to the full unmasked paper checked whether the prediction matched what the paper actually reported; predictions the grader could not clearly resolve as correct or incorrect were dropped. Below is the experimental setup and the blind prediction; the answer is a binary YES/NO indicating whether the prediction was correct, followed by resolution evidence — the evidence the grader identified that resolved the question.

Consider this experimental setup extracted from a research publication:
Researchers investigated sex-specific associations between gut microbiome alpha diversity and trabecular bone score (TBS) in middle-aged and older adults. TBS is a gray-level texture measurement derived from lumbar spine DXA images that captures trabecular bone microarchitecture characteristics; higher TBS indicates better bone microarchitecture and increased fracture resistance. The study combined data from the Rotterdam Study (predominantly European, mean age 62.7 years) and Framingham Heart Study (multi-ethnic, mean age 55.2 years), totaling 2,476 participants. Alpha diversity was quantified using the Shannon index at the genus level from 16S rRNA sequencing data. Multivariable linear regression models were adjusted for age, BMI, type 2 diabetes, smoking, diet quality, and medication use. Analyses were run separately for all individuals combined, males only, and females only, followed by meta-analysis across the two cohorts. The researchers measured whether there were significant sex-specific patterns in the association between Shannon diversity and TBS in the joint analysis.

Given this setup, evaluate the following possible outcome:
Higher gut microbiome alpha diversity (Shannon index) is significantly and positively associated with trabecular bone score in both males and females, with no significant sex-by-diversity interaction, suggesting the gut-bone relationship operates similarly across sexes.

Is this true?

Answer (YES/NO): NO